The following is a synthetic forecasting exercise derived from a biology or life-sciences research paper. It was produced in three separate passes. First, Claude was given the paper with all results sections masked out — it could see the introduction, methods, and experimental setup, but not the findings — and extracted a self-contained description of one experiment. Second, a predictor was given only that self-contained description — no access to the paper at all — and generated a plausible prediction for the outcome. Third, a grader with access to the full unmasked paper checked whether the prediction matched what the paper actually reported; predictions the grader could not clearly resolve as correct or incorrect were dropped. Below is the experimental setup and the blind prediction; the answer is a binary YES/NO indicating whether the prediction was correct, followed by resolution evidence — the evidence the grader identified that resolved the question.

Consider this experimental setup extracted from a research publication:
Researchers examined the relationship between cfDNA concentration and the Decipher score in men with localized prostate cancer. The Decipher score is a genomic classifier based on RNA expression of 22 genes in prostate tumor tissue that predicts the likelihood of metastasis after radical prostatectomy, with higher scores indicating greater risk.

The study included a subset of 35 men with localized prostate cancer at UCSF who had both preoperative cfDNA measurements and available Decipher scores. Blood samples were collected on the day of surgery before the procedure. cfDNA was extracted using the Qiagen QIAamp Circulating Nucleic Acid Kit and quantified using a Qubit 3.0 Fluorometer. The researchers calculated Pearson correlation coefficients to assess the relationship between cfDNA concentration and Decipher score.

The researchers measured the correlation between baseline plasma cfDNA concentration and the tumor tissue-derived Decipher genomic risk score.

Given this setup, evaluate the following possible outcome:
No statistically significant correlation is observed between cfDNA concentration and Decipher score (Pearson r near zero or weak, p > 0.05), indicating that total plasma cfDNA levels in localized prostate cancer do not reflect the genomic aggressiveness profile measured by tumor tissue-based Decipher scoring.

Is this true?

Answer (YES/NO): YES